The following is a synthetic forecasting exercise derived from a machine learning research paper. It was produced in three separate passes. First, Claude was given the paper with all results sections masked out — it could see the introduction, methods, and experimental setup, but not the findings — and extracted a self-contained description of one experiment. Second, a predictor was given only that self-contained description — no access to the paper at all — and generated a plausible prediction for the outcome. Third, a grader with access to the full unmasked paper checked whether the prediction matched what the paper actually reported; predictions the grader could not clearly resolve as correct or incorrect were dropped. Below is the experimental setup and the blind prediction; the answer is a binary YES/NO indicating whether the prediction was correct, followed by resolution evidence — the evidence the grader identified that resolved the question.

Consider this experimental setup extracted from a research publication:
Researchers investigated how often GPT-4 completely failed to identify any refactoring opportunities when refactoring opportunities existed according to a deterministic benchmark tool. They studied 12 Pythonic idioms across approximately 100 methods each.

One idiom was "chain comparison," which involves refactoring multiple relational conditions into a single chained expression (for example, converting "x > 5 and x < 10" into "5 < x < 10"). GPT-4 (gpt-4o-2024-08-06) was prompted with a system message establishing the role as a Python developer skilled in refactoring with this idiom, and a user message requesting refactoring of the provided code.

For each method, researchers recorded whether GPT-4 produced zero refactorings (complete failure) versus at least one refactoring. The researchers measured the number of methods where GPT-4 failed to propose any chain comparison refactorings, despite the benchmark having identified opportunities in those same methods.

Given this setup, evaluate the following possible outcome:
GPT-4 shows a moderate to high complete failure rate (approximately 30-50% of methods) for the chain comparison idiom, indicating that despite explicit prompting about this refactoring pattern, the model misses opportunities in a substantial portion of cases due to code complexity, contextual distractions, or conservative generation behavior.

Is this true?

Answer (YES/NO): NO